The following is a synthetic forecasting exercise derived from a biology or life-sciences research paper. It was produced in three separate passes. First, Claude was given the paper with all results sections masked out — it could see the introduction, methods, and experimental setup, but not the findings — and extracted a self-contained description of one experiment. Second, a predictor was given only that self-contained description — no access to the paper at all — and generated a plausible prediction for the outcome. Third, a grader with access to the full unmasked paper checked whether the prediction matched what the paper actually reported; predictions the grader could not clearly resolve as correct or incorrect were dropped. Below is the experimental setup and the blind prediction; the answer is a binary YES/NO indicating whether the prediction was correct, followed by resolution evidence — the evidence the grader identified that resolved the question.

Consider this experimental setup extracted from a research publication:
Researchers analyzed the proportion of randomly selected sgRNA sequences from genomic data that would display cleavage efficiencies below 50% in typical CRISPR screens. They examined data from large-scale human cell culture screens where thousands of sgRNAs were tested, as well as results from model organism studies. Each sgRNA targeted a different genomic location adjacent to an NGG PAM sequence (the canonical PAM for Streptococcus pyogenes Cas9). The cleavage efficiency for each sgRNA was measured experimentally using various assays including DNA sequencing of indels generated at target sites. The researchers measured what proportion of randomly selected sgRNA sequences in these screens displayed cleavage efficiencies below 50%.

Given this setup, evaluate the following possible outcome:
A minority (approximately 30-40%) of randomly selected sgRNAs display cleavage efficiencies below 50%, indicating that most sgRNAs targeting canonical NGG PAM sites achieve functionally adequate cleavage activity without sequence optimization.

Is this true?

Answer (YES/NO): NO